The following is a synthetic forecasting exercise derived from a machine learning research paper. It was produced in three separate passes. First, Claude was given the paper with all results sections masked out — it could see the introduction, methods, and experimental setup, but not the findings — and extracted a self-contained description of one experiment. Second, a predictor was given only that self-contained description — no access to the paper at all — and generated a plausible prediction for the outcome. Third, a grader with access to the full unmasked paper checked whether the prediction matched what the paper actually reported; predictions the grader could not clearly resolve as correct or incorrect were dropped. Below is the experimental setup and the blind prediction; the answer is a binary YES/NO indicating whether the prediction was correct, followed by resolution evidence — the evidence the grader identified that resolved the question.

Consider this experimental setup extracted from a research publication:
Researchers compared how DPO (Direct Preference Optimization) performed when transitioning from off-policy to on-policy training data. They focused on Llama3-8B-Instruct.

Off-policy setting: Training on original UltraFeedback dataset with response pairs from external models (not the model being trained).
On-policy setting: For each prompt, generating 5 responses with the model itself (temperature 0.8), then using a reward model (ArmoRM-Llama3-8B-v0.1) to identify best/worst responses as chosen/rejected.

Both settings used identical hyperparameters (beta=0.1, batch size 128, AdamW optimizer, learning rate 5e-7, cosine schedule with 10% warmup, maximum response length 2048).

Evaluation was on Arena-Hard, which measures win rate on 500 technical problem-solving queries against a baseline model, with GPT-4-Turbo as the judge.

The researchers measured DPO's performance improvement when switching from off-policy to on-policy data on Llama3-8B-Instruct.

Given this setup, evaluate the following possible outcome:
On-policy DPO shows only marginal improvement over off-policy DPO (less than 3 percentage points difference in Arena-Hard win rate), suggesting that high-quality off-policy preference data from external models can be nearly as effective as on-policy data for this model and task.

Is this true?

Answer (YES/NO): NO